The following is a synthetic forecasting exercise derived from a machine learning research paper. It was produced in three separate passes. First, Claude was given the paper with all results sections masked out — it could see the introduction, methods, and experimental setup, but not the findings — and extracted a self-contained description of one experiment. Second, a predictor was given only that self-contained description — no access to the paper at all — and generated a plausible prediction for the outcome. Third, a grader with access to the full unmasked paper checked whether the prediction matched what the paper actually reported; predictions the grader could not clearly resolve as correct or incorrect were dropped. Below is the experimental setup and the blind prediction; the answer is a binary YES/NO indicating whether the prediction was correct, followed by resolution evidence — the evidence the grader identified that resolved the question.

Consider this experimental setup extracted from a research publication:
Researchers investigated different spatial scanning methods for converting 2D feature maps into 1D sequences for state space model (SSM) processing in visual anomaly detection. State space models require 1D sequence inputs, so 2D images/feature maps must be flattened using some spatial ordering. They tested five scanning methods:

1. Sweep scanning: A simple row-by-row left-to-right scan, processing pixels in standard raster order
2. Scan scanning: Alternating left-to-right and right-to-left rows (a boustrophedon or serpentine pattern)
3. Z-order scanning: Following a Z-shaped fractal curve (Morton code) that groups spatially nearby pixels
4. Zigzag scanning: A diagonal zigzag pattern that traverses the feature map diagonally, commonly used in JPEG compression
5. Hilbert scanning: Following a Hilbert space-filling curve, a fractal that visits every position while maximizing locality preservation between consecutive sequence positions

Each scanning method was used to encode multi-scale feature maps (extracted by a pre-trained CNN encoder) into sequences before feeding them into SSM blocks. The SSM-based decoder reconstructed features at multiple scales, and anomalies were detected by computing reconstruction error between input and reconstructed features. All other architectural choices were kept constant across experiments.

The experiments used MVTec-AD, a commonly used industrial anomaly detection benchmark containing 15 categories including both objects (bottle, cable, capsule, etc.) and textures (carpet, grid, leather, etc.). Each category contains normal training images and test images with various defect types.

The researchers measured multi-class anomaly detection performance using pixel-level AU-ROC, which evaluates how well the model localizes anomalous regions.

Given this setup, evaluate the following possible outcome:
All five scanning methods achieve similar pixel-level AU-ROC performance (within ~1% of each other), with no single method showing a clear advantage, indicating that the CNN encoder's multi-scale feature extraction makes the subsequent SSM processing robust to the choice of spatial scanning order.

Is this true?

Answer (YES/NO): YES